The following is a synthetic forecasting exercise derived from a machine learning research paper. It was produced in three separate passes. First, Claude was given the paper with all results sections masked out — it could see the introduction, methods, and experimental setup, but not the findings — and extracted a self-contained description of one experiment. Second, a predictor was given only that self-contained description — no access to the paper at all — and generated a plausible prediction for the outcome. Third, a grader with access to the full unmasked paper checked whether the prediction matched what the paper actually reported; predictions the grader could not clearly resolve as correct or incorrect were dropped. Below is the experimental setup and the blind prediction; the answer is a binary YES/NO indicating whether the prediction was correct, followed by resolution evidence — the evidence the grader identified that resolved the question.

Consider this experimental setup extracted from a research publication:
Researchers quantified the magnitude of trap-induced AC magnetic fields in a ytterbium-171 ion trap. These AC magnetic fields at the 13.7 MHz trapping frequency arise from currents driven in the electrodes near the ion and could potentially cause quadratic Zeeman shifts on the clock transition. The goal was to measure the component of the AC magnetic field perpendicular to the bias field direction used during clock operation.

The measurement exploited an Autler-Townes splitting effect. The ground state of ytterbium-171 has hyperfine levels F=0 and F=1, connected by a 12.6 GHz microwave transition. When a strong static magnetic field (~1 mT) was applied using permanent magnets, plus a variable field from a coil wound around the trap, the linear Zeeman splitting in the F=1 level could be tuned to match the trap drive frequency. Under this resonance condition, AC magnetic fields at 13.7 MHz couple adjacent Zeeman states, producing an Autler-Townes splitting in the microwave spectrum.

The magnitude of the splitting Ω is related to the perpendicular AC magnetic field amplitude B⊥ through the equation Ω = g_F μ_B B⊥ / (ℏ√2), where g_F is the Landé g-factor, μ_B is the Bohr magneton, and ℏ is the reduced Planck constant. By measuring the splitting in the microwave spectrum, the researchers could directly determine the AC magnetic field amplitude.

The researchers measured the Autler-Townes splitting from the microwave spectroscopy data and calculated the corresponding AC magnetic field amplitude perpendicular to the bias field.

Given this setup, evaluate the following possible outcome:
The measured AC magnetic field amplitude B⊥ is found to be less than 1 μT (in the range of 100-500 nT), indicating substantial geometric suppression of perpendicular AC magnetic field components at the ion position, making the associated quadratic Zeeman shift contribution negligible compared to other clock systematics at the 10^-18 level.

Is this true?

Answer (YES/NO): NO